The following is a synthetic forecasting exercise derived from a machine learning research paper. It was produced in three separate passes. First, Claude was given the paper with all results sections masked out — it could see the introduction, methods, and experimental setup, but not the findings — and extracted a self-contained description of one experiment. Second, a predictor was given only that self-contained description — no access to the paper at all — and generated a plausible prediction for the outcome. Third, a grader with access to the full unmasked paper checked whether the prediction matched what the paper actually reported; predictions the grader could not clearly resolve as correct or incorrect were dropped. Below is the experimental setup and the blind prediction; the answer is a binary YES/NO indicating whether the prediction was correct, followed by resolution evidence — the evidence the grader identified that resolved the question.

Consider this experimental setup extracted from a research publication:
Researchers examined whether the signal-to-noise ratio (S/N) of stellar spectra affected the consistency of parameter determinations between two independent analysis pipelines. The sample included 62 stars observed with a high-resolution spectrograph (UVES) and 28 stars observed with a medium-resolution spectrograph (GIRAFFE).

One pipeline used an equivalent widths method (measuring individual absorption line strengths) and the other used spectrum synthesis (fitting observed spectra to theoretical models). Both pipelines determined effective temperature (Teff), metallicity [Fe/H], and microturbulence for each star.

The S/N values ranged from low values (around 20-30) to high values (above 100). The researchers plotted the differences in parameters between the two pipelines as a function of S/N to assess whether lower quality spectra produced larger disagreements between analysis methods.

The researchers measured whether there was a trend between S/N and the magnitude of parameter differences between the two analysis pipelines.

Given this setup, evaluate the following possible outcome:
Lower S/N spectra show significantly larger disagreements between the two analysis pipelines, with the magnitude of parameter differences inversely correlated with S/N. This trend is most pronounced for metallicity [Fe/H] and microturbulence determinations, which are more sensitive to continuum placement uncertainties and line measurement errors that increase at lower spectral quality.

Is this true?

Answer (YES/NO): NO